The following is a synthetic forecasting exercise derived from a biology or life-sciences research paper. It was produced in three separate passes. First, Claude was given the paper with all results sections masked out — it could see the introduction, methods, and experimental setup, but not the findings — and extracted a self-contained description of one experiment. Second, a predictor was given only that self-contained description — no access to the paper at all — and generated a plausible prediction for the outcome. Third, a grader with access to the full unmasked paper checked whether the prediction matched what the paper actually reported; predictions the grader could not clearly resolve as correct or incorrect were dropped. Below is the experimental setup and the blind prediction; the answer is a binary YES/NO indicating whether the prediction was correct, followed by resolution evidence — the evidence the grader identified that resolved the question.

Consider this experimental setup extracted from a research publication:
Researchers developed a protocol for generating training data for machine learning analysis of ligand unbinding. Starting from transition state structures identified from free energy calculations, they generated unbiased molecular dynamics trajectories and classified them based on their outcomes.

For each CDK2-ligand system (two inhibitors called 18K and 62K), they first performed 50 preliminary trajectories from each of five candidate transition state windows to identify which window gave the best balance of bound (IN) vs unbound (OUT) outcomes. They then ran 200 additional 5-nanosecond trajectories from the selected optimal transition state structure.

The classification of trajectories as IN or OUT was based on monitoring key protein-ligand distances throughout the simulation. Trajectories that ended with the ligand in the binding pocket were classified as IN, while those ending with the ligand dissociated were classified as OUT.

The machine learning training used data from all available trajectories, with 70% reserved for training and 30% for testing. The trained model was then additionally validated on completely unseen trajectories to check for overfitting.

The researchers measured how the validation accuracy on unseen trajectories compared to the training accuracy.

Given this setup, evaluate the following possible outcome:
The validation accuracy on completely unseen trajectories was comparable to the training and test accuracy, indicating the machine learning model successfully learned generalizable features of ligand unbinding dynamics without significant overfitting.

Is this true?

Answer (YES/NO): YES